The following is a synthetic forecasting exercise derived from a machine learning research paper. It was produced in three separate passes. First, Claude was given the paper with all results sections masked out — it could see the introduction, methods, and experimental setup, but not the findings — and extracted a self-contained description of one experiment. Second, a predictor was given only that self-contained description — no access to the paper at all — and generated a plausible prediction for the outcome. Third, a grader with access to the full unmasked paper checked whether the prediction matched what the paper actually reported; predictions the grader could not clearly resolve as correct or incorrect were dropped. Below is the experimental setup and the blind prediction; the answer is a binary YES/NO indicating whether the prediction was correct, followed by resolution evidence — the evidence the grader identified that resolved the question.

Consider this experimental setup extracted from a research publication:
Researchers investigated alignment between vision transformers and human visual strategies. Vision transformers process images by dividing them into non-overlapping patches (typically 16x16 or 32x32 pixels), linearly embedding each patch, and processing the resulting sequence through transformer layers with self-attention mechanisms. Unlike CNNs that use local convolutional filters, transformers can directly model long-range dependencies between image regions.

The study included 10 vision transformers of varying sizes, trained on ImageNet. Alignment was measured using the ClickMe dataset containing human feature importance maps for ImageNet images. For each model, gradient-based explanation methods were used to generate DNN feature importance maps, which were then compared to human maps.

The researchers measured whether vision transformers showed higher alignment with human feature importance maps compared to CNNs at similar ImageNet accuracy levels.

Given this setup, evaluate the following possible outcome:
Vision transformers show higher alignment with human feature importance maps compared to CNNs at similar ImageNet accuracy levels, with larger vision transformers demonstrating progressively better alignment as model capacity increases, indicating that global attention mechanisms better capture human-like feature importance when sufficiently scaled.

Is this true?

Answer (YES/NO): NO